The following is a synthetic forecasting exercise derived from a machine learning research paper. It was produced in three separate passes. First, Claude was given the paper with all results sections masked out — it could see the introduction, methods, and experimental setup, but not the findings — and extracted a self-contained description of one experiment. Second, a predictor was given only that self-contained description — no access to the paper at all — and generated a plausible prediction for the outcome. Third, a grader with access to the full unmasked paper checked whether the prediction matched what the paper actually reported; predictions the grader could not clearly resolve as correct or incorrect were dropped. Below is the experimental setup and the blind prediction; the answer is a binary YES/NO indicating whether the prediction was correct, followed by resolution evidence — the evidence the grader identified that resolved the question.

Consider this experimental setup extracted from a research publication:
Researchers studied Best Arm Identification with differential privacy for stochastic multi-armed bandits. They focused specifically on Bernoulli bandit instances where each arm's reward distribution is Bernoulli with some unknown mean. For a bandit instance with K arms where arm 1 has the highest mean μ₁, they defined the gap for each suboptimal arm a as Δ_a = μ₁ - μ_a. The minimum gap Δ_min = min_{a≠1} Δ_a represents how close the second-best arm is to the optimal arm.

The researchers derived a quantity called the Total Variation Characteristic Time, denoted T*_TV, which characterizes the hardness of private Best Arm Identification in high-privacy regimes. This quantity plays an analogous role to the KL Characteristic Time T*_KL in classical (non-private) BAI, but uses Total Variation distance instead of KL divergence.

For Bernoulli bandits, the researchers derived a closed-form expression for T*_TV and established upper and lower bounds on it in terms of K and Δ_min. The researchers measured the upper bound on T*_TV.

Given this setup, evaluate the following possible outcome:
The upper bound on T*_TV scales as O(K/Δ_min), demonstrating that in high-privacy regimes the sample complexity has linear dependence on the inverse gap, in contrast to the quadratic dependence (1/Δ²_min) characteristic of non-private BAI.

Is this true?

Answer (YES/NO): YES